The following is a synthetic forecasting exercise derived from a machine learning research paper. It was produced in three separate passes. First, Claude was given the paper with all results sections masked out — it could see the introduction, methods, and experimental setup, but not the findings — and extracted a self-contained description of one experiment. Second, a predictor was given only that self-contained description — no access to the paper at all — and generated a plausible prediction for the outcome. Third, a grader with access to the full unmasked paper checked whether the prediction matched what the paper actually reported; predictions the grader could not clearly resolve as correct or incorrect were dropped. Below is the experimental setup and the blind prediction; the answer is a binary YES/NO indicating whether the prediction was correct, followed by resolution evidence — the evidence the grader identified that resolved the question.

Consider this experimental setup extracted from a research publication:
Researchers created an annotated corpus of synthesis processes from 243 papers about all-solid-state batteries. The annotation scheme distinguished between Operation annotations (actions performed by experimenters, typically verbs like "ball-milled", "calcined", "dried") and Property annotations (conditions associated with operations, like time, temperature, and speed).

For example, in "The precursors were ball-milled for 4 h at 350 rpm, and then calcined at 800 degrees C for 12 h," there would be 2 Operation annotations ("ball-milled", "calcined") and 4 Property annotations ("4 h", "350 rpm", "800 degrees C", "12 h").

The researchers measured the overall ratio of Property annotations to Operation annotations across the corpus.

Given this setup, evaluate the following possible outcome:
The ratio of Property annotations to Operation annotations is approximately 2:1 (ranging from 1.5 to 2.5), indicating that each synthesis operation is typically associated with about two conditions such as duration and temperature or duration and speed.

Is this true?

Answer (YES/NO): YES